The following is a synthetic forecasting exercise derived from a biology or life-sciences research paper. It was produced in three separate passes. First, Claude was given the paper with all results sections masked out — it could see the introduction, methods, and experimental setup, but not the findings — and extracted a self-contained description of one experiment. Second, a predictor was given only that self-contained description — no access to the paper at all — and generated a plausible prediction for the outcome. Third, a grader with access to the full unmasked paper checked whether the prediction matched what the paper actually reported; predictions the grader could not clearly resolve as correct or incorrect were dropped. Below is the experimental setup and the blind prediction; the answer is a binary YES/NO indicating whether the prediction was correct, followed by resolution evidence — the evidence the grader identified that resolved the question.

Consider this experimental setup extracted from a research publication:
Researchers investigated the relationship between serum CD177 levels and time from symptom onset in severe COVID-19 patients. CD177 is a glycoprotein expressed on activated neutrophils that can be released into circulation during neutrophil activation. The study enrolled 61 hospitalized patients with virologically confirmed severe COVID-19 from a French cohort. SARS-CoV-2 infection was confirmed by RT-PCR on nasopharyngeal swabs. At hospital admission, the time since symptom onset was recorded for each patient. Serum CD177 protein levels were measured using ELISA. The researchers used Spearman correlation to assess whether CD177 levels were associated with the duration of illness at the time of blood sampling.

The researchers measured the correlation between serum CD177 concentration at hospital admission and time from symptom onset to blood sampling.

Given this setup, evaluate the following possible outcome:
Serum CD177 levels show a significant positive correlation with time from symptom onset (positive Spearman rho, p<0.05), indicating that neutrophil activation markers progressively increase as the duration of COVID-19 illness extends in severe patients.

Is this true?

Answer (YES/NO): YES